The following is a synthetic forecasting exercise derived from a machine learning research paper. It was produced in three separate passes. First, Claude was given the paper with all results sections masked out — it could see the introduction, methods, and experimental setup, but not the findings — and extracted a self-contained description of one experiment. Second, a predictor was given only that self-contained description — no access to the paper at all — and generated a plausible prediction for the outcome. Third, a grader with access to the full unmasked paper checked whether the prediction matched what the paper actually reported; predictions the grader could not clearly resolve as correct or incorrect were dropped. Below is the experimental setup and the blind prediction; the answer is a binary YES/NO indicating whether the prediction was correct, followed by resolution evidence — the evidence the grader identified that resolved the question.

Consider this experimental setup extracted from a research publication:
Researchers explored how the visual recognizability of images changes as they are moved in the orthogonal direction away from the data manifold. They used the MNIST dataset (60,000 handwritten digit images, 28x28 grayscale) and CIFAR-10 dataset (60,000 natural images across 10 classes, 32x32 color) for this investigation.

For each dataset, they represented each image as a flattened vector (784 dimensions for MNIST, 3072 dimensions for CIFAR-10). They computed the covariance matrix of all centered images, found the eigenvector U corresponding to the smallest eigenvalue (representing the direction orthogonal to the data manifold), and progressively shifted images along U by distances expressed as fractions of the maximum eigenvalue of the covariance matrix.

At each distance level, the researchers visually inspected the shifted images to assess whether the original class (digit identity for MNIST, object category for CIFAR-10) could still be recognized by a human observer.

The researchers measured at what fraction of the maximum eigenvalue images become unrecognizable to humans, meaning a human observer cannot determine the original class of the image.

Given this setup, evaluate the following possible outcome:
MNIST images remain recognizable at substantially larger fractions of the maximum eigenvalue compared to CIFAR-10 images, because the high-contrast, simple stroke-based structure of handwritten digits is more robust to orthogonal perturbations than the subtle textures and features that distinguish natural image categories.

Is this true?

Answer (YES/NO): NO